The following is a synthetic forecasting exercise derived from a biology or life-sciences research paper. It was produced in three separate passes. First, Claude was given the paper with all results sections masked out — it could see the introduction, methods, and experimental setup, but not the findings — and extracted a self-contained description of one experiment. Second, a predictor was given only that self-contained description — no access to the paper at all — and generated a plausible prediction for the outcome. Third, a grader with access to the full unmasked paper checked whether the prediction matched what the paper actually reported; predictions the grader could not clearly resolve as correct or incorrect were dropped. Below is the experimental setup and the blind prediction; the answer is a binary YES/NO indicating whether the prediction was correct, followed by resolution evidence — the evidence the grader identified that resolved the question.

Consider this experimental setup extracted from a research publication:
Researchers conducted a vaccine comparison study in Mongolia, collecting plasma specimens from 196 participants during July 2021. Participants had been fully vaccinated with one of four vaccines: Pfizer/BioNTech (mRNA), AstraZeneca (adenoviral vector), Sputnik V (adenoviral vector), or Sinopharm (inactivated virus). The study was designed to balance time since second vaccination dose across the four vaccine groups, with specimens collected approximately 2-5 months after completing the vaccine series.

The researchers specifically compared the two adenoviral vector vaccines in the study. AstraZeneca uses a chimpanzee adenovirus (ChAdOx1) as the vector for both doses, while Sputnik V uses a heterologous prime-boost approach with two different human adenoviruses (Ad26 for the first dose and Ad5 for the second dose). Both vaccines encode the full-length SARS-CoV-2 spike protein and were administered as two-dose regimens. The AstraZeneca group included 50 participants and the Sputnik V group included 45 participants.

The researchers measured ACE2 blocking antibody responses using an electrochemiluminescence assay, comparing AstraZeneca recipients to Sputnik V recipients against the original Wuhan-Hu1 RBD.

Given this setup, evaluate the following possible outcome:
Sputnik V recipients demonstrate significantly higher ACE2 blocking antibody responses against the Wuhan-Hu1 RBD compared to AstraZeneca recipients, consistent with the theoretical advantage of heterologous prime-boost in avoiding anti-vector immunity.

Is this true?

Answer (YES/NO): NO